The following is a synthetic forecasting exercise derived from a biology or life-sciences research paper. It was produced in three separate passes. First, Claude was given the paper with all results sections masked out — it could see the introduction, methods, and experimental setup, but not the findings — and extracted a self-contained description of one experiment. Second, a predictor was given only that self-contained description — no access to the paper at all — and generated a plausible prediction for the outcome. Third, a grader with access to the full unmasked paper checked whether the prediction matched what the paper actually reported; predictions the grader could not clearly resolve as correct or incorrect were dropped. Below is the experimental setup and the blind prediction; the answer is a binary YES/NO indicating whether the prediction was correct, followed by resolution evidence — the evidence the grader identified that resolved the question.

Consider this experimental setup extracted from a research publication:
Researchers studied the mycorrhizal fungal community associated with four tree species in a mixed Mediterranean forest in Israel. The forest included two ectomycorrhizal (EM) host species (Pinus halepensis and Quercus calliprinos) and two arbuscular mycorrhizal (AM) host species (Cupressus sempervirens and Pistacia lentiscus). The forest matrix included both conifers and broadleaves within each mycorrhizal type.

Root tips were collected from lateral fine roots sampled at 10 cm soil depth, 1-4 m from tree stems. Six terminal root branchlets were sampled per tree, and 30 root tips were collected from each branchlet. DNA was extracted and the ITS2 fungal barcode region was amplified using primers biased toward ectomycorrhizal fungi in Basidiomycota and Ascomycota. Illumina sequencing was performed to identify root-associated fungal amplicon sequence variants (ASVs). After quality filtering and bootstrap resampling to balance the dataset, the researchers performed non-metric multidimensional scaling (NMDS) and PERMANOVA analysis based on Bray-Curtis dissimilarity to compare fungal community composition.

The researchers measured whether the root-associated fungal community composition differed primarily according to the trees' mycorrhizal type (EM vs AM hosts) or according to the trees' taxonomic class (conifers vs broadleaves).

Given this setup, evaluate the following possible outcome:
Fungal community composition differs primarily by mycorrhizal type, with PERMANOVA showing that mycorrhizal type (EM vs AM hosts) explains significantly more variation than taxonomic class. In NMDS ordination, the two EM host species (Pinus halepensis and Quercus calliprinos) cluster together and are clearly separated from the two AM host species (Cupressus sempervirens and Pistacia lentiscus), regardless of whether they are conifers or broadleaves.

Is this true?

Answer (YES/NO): NO